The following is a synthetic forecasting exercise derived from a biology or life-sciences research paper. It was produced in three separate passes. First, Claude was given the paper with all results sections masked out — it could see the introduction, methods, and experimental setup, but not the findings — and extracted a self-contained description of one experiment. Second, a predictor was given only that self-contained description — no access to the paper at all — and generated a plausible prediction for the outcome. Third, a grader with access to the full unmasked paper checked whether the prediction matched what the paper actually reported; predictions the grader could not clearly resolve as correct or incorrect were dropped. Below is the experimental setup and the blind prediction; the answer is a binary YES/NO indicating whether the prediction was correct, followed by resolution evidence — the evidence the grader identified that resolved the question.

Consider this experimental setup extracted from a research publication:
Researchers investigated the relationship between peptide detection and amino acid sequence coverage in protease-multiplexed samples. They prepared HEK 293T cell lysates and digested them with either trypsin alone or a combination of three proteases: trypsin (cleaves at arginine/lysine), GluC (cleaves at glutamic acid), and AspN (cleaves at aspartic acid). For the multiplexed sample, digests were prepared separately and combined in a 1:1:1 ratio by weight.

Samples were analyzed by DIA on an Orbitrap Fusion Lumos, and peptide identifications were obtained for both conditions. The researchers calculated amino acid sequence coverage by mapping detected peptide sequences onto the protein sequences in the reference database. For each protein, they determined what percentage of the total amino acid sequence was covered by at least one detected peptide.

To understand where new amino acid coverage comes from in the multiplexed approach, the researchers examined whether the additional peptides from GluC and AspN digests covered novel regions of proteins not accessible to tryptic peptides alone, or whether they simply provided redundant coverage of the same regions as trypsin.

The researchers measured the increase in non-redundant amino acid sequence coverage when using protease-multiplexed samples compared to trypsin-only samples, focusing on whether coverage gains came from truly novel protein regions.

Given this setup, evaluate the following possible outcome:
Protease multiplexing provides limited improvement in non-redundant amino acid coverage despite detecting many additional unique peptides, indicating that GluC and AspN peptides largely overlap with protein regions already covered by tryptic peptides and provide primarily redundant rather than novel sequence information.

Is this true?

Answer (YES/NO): NO